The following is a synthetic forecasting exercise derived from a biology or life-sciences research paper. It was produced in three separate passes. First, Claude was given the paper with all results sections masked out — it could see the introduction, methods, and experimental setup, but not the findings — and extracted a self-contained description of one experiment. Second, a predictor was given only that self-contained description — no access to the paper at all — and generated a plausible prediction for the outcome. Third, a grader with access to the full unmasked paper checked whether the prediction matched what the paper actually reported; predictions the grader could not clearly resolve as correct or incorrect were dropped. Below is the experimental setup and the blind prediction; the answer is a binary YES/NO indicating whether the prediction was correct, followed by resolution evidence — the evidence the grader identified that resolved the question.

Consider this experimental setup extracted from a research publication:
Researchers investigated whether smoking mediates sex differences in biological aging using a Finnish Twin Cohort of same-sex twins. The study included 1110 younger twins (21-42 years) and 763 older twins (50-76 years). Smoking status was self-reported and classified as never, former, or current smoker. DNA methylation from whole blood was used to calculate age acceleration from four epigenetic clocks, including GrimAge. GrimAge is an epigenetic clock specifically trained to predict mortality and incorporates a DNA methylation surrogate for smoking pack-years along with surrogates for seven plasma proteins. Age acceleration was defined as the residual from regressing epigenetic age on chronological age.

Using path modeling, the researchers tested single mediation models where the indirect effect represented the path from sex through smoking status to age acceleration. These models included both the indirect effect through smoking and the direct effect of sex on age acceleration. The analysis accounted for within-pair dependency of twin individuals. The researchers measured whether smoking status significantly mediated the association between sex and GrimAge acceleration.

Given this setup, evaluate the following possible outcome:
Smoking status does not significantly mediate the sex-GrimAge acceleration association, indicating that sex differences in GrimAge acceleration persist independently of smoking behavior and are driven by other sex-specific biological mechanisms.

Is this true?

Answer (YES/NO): NO